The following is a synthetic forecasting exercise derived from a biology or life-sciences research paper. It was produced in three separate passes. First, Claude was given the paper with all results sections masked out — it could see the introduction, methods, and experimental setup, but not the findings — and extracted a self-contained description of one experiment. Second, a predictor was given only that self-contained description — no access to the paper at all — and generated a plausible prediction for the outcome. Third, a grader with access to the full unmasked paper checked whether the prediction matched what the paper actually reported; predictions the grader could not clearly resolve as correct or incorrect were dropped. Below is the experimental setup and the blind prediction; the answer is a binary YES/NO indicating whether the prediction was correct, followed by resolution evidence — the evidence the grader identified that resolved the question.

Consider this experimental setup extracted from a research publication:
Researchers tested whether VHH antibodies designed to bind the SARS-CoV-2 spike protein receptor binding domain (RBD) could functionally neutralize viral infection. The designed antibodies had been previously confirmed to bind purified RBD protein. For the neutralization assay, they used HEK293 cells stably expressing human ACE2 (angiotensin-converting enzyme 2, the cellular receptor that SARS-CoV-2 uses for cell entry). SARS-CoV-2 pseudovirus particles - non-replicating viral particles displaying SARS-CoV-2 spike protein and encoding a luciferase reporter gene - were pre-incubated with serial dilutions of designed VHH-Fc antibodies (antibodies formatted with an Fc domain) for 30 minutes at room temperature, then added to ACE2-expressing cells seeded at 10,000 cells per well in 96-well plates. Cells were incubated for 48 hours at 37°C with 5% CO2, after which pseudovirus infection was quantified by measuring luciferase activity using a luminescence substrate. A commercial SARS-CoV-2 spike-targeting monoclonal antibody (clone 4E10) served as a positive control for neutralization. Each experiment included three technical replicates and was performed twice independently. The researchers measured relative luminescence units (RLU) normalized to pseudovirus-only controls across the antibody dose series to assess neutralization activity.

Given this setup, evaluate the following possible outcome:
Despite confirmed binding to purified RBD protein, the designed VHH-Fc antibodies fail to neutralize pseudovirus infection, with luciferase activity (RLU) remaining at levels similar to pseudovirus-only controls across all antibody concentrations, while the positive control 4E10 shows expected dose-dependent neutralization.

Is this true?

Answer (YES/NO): NO